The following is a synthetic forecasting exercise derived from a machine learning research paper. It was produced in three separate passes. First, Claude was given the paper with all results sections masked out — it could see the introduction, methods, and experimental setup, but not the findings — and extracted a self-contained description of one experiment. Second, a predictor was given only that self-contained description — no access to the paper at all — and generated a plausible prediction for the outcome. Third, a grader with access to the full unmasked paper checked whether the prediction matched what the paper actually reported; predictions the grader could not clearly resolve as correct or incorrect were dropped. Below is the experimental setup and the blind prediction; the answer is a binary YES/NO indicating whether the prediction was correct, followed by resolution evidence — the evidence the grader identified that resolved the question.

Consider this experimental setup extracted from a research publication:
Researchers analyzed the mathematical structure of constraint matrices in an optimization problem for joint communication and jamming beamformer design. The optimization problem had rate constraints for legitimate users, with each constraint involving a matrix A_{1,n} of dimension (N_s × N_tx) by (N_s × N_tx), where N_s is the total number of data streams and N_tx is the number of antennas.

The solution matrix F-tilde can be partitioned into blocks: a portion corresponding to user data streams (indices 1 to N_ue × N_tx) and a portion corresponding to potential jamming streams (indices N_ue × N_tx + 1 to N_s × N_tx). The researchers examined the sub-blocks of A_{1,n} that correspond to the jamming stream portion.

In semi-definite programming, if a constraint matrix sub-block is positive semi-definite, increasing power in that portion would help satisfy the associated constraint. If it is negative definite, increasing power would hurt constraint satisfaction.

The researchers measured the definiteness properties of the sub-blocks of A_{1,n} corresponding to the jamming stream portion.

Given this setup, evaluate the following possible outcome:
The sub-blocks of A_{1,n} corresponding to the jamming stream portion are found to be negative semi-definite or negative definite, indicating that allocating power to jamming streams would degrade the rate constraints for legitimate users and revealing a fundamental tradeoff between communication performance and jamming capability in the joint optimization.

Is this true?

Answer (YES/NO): YES